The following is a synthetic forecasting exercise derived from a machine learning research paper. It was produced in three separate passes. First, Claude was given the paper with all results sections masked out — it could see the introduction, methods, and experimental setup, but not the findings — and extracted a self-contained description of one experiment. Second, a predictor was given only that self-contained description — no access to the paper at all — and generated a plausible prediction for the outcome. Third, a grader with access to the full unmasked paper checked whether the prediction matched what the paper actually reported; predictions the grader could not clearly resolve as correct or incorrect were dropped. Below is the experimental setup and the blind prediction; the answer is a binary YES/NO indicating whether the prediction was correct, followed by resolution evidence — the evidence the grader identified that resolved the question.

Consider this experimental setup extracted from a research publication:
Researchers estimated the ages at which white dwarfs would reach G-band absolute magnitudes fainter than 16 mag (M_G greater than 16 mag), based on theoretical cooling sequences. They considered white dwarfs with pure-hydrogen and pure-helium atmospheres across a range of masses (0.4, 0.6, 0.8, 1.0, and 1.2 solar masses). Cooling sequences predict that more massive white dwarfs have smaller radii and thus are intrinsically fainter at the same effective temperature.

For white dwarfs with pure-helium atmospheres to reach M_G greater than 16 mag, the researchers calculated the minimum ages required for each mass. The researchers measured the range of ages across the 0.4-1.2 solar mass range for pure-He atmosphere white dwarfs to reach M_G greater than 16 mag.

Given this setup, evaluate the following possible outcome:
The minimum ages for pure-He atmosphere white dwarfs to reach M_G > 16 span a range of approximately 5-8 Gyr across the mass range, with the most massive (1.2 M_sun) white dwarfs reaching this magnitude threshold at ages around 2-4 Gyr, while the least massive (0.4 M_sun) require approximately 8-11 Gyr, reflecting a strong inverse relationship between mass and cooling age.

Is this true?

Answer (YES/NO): NO